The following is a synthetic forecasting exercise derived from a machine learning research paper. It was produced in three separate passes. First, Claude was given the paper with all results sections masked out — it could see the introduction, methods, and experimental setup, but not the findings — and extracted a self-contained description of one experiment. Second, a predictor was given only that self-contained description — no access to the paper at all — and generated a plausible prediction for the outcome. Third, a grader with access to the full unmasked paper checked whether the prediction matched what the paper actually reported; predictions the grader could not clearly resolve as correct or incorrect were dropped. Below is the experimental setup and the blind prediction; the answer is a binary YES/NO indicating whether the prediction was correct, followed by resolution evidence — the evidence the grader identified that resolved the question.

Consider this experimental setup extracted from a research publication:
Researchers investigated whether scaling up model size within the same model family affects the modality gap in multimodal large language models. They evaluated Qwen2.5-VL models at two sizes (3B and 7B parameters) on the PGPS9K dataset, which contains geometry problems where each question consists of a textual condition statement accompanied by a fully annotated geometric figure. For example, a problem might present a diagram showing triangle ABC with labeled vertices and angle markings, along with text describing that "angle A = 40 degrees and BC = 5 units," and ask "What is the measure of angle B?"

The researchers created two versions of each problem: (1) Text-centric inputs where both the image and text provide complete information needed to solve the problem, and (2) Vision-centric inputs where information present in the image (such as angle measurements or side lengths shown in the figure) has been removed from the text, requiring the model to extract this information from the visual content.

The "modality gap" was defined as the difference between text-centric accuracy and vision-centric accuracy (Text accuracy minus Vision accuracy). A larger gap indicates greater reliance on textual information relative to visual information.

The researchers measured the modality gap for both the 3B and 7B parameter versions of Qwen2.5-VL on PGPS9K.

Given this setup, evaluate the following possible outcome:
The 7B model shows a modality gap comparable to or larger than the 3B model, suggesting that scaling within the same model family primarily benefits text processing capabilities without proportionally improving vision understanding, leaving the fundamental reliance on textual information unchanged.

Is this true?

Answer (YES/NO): YES